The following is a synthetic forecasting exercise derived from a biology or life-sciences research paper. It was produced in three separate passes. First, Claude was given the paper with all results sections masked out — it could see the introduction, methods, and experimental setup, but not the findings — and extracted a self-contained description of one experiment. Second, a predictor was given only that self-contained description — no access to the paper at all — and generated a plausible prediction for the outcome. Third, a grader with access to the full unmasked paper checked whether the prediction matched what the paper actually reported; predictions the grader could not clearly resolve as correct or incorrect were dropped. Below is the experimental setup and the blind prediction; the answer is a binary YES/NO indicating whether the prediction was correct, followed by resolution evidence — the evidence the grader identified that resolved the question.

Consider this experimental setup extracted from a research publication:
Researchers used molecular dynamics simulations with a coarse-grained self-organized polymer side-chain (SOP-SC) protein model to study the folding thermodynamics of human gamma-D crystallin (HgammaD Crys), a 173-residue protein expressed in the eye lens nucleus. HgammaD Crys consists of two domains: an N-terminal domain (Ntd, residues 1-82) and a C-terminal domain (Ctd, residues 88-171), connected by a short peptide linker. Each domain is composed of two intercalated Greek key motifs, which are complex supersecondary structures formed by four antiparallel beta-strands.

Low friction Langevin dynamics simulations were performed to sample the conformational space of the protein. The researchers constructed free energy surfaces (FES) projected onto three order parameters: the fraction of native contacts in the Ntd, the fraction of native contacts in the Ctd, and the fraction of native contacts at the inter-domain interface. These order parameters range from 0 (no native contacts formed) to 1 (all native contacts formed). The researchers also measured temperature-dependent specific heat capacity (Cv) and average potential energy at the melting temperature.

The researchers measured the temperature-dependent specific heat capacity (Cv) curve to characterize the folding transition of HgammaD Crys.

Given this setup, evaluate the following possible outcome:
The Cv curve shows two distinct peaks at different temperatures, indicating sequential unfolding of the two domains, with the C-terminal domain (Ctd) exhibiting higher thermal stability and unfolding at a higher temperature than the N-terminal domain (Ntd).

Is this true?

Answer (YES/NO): NO